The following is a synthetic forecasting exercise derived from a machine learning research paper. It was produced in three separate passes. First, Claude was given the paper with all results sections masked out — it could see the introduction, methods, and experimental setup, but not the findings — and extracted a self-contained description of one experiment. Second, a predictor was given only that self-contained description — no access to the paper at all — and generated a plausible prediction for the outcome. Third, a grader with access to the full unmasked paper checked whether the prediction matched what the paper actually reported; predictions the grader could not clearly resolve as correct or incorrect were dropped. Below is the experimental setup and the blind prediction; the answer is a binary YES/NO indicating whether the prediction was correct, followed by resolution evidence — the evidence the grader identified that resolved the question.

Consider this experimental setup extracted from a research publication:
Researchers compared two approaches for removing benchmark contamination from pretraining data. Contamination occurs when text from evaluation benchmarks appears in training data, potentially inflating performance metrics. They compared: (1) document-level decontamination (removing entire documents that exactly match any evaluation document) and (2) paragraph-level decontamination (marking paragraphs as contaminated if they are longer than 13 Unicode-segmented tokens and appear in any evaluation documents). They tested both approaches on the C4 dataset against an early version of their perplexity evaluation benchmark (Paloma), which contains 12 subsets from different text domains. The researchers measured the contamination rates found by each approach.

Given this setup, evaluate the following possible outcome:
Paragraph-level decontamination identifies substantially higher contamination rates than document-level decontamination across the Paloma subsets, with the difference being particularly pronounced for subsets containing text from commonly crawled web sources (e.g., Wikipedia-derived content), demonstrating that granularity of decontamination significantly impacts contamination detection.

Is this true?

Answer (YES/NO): NO